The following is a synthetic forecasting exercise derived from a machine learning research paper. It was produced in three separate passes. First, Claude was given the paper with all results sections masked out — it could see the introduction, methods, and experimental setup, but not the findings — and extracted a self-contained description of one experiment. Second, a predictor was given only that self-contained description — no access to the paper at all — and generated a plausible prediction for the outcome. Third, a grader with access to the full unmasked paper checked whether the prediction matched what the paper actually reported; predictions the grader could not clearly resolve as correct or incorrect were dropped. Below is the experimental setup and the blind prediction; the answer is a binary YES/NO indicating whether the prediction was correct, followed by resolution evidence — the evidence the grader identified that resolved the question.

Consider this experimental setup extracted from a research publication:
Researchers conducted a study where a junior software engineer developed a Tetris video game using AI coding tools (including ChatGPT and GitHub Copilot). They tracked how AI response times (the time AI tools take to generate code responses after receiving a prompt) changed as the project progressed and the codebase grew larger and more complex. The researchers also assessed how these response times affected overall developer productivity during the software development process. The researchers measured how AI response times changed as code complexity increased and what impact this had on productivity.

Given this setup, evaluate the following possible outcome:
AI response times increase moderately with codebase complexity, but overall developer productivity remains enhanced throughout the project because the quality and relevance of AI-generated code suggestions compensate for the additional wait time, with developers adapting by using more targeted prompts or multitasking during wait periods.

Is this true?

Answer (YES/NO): NO